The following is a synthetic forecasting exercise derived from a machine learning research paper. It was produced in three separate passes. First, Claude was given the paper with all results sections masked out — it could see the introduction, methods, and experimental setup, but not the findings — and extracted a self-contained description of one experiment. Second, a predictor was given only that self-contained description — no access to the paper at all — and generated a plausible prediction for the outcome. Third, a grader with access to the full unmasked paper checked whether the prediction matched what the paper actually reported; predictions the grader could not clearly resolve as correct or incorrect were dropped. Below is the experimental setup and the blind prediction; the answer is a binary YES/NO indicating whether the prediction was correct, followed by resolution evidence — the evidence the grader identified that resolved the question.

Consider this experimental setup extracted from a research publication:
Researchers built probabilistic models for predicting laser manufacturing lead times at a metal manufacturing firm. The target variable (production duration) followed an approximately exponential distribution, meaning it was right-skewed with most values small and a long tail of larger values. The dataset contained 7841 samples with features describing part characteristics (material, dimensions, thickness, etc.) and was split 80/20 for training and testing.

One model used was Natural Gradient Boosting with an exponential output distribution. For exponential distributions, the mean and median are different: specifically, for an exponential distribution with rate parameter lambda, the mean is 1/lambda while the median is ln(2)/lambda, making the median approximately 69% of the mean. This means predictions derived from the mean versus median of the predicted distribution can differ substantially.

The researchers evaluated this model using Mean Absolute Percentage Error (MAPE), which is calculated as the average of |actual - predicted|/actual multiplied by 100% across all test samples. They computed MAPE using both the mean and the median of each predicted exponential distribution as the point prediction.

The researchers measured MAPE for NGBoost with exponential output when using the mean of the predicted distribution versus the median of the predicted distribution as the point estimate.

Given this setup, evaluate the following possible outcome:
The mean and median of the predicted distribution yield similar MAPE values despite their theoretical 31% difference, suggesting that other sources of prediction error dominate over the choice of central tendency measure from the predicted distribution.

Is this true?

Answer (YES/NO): NO